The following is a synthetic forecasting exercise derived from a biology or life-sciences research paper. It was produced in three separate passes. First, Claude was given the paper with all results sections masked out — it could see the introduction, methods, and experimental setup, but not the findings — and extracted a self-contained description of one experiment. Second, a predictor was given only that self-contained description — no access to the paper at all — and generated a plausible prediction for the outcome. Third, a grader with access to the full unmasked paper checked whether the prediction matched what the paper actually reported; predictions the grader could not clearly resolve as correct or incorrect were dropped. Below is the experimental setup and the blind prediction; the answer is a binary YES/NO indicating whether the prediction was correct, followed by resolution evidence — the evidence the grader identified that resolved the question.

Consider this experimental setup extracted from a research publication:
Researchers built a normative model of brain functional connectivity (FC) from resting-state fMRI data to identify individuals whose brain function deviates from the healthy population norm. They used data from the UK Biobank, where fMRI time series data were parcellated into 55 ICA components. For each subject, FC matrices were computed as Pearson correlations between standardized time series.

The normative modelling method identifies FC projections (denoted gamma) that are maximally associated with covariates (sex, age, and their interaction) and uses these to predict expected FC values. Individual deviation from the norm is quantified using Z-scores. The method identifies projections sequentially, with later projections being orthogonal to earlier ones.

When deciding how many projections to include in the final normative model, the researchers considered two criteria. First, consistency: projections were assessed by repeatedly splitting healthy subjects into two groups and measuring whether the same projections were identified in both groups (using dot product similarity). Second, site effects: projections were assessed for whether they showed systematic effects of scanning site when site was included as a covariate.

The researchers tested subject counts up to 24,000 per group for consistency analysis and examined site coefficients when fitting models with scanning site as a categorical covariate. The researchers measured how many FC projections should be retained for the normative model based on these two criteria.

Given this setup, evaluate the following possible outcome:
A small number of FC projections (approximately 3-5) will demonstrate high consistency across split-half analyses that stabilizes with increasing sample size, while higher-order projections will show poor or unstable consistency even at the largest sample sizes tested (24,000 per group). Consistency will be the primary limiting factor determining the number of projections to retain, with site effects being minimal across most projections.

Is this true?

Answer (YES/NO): NO